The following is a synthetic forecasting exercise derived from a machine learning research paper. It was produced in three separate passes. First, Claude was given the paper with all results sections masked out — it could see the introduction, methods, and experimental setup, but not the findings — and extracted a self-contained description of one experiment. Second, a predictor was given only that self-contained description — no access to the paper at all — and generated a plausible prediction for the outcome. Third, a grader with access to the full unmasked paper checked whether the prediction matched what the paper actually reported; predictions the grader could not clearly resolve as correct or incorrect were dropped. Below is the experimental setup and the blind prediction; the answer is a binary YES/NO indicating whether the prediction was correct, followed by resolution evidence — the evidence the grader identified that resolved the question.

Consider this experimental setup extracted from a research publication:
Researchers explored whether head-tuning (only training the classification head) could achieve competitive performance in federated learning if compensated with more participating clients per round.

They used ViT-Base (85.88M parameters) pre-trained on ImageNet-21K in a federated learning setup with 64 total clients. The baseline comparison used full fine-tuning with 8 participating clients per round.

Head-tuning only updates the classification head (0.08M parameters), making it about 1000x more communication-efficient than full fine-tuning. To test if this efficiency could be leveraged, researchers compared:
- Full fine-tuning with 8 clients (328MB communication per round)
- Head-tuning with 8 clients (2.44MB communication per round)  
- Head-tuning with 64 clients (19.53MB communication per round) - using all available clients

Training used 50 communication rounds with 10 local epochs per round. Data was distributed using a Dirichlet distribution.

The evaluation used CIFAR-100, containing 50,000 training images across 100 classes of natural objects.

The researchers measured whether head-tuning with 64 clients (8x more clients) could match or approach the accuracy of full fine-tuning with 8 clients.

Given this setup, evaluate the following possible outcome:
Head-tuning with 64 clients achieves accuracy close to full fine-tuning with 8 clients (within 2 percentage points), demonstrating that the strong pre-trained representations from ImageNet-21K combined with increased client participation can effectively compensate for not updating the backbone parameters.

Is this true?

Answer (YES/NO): NO